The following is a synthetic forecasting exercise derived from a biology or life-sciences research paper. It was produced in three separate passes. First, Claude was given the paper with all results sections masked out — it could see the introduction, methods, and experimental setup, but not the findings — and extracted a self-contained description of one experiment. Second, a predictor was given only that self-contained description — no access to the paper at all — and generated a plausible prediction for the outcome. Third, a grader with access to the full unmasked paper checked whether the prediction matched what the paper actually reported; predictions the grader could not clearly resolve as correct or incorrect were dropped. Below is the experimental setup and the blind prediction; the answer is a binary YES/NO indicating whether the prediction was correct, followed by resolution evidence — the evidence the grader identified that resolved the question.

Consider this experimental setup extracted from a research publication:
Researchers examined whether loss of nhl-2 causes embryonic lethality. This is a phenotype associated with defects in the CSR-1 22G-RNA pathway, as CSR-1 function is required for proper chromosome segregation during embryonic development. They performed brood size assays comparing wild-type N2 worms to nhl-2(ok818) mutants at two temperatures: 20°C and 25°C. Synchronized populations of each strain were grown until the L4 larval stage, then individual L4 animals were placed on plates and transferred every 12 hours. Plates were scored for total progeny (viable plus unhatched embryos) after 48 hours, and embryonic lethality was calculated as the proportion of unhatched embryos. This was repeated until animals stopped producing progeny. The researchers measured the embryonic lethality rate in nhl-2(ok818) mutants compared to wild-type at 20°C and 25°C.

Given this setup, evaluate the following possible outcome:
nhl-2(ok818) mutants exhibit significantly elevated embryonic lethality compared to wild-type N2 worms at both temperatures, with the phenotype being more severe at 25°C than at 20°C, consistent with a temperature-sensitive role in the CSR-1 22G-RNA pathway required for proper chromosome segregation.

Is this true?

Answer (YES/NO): NO